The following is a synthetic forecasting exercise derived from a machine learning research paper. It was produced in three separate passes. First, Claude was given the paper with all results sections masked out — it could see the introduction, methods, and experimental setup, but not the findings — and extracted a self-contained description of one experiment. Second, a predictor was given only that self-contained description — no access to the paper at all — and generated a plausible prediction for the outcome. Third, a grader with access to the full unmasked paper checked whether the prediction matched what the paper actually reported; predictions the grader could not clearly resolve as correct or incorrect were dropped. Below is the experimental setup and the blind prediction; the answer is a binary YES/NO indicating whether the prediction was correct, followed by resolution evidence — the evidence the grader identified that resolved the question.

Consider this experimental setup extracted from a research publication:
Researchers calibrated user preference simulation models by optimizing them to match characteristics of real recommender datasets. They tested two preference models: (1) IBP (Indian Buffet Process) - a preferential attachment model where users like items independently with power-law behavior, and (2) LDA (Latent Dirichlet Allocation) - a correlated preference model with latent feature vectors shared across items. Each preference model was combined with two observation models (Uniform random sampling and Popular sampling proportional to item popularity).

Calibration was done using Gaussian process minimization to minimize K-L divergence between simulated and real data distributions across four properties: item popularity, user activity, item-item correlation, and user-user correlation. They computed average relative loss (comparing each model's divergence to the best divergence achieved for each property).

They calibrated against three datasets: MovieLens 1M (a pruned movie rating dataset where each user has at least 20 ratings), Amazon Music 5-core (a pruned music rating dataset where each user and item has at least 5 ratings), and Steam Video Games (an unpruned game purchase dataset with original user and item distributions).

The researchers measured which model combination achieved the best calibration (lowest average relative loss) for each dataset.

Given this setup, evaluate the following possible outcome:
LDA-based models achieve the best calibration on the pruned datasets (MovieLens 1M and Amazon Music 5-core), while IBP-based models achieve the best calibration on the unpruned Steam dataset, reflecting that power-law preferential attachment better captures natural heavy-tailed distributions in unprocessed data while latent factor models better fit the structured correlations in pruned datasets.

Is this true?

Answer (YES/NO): YES